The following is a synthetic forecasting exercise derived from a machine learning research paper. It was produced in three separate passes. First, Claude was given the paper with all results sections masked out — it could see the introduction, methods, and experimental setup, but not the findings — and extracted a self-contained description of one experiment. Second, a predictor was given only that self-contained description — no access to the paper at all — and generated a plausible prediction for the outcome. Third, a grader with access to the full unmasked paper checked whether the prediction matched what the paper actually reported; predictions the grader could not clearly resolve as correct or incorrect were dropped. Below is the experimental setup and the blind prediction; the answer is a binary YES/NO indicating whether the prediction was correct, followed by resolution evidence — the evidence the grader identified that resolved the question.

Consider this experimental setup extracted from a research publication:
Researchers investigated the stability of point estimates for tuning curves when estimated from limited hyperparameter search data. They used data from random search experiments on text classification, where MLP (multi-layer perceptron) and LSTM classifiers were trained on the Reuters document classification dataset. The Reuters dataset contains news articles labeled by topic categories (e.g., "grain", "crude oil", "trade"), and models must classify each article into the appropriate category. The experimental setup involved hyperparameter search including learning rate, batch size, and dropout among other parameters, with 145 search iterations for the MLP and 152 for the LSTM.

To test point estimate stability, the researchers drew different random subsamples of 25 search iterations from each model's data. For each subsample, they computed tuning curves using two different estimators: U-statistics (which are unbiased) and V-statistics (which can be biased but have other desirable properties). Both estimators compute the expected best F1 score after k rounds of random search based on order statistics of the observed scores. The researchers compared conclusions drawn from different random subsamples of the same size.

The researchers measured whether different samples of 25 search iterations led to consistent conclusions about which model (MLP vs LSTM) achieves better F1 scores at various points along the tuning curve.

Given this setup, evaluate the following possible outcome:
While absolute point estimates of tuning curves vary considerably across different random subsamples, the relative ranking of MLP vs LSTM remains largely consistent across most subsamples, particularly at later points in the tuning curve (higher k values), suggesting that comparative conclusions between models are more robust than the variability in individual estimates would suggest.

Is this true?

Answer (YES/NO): NO